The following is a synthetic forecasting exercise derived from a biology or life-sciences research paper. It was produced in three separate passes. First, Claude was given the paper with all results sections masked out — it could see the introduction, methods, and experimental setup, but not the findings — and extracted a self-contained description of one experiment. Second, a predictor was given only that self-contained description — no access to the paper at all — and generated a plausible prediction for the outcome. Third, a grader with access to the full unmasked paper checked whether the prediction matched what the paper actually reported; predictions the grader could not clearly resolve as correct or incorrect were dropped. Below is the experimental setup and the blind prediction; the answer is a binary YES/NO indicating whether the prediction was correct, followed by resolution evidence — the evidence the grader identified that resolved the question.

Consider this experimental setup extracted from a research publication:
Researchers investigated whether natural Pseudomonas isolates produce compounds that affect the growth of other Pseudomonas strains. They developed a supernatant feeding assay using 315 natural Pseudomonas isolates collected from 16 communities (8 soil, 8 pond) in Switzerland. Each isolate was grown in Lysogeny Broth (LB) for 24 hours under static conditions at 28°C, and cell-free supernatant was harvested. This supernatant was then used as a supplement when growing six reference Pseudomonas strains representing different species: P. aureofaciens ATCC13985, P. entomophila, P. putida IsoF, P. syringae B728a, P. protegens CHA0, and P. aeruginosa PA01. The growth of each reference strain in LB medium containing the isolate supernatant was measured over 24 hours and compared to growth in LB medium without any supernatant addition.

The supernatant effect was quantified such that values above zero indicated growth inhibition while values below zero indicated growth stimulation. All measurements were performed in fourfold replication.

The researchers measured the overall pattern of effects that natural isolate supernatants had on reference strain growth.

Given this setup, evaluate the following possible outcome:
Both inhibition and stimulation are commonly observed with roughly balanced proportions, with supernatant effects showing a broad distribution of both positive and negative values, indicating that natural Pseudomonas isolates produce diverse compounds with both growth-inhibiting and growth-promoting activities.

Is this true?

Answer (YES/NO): NO